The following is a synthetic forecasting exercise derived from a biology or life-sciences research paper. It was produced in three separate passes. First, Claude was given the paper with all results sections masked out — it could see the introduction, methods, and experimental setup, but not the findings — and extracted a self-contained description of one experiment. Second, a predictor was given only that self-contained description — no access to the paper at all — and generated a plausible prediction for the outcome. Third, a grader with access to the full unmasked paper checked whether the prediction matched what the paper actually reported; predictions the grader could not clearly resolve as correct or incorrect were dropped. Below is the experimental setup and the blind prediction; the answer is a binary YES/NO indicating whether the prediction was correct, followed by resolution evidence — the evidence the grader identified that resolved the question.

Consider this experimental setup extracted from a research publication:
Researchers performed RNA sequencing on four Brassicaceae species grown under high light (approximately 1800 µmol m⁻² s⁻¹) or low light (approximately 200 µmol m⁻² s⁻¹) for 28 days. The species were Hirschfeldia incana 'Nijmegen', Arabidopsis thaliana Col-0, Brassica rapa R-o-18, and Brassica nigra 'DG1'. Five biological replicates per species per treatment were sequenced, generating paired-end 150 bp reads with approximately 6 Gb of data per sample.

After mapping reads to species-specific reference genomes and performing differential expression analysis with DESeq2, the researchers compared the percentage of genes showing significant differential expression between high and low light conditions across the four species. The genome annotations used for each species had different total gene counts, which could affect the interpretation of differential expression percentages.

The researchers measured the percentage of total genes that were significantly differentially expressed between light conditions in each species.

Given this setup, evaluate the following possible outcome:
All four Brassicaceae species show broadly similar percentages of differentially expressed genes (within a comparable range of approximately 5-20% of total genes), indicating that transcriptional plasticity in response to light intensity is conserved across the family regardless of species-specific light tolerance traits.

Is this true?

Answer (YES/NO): NO